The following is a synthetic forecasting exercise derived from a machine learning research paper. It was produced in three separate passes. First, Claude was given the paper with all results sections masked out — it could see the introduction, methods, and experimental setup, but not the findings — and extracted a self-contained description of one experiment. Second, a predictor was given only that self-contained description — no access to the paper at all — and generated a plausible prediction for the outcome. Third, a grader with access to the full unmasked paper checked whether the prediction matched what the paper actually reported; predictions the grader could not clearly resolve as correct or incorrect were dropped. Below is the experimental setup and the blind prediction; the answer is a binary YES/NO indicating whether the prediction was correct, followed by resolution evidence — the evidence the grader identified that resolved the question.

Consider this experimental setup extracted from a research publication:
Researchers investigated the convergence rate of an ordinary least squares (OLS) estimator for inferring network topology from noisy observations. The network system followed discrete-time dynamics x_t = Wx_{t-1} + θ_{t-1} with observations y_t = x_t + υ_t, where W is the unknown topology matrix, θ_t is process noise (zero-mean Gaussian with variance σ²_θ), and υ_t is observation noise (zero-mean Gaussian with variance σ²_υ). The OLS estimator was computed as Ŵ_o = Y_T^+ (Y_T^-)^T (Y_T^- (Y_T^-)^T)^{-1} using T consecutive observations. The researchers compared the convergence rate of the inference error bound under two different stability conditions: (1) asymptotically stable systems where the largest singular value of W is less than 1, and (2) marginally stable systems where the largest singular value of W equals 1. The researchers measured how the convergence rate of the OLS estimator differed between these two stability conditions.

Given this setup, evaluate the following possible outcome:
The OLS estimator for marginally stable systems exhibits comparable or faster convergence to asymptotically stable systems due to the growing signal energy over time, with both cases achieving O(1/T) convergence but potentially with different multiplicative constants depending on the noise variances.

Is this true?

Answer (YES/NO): NO